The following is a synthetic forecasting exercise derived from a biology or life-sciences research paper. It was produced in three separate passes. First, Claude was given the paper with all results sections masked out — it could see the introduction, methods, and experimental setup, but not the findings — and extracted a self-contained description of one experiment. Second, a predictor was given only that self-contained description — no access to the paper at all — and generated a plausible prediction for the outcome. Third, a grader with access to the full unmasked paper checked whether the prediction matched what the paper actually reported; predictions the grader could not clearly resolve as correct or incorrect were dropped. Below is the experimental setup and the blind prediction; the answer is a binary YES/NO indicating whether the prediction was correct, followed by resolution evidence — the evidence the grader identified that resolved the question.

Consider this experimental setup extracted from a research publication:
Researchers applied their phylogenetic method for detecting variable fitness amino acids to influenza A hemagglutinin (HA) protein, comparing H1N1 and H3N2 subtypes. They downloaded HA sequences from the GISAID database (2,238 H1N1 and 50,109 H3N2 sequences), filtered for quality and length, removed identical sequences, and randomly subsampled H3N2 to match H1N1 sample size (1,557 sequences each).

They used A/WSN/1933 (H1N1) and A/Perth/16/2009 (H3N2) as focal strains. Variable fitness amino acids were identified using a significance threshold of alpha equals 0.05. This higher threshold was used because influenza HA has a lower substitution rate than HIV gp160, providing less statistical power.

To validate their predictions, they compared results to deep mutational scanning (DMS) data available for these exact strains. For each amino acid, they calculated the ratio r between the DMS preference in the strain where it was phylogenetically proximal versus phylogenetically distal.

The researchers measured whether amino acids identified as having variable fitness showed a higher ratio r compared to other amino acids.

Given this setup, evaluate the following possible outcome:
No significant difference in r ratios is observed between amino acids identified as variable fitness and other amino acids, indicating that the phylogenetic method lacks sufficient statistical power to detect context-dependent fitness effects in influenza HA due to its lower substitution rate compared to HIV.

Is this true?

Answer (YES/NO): NO